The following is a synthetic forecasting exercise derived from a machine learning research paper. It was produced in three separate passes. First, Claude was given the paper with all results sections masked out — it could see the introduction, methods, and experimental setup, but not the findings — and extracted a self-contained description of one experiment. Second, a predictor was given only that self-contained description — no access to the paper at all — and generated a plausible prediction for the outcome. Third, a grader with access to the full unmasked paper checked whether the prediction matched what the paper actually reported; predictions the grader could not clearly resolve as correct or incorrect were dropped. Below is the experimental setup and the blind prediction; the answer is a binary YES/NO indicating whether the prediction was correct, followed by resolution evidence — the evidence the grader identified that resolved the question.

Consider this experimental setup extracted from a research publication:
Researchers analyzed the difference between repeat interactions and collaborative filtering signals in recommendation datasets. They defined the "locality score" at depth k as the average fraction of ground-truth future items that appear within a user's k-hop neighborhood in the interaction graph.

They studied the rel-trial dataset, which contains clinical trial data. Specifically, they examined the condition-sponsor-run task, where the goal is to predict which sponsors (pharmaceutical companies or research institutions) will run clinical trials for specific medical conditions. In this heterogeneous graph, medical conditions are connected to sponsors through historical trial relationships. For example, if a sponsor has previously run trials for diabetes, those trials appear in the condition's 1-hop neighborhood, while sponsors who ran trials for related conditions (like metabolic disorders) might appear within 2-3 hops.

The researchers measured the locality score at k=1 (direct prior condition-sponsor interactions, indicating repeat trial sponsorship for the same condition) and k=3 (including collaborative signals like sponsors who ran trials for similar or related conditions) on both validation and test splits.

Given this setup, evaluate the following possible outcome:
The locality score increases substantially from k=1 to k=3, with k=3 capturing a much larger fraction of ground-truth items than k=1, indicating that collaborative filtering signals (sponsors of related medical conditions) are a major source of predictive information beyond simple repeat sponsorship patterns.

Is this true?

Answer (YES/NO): YES